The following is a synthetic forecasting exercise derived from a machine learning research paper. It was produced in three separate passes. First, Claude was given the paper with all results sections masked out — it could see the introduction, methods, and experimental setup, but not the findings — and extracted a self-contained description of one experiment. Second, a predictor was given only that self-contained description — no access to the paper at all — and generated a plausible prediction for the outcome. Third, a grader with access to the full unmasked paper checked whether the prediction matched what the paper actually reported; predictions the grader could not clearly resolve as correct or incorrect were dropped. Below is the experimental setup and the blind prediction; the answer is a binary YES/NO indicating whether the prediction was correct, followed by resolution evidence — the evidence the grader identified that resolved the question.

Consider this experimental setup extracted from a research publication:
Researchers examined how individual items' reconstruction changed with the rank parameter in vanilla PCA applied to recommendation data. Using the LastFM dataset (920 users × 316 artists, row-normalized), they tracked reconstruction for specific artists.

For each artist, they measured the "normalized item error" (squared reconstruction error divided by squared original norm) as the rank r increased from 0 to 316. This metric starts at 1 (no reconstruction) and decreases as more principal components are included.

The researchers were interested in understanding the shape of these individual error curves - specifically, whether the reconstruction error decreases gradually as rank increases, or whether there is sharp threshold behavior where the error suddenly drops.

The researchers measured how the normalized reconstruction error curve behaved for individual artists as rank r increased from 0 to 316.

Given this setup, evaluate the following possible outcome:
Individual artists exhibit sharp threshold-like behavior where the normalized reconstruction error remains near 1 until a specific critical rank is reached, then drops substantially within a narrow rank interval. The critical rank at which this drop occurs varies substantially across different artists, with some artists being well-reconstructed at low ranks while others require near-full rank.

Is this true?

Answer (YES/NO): YES